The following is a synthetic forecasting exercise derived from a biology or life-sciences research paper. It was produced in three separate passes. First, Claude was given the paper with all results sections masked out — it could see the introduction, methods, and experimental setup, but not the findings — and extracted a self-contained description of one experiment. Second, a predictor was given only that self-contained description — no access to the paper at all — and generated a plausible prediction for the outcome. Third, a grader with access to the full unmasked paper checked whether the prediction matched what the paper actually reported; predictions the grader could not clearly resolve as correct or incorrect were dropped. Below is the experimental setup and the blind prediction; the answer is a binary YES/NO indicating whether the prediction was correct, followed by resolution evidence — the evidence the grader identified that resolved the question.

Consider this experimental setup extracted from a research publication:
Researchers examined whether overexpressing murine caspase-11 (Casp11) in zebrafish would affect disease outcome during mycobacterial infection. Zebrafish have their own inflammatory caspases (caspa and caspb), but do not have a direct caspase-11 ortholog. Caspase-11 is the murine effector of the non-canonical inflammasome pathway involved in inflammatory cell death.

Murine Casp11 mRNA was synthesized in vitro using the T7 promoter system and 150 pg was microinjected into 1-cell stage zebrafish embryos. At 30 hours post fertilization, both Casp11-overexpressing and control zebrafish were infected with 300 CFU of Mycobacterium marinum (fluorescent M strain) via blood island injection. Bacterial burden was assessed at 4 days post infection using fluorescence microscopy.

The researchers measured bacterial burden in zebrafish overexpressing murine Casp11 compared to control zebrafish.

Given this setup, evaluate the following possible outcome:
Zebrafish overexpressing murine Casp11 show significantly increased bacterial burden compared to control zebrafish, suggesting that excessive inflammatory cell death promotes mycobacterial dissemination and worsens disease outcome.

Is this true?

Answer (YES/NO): YES